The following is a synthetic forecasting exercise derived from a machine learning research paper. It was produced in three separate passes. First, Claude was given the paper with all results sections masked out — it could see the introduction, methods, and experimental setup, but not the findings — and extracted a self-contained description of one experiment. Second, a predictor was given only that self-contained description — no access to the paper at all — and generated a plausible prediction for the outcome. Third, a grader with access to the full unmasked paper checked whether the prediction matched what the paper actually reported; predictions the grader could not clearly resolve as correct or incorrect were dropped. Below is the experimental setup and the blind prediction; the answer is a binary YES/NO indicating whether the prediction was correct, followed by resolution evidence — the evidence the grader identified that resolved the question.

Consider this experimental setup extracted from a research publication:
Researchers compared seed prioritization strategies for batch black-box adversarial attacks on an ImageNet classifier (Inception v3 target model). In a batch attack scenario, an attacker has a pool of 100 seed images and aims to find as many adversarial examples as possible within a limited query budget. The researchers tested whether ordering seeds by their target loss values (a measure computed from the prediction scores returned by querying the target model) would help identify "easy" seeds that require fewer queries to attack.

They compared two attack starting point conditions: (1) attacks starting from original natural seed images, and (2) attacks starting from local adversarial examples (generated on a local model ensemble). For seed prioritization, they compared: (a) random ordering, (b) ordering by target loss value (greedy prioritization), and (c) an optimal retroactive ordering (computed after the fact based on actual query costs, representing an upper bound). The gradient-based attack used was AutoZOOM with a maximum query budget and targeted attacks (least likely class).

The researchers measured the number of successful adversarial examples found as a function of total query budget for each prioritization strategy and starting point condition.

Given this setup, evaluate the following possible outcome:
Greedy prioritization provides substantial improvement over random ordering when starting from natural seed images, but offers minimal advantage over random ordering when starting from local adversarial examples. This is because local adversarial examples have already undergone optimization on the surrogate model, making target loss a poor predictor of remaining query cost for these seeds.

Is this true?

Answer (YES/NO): NO